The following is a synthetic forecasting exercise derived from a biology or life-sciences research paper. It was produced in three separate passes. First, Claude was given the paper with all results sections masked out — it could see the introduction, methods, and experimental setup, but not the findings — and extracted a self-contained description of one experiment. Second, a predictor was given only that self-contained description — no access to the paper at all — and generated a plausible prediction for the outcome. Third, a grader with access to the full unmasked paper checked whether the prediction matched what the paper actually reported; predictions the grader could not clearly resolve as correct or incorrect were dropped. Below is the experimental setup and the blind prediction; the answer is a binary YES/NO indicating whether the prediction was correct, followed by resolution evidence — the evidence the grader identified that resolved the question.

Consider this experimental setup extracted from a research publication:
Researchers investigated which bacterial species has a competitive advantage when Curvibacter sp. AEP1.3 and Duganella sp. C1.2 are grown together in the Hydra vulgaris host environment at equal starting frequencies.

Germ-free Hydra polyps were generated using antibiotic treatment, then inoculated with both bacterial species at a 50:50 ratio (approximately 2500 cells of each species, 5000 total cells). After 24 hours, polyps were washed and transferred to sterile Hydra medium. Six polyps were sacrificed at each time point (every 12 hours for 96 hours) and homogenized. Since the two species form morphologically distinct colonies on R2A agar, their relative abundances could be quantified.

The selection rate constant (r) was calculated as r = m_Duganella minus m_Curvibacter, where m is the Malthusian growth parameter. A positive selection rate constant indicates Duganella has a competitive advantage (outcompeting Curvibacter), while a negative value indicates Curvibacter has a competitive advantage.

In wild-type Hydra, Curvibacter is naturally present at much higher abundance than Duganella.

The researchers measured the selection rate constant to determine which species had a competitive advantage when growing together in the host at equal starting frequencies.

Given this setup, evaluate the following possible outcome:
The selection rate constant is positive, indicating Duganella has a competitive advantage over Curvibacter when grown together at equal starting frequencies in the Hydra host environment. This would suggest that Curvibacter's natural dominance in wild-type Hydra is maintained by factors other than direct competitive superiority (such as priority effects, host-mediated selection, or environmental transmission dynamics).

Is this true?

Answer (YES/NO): YES